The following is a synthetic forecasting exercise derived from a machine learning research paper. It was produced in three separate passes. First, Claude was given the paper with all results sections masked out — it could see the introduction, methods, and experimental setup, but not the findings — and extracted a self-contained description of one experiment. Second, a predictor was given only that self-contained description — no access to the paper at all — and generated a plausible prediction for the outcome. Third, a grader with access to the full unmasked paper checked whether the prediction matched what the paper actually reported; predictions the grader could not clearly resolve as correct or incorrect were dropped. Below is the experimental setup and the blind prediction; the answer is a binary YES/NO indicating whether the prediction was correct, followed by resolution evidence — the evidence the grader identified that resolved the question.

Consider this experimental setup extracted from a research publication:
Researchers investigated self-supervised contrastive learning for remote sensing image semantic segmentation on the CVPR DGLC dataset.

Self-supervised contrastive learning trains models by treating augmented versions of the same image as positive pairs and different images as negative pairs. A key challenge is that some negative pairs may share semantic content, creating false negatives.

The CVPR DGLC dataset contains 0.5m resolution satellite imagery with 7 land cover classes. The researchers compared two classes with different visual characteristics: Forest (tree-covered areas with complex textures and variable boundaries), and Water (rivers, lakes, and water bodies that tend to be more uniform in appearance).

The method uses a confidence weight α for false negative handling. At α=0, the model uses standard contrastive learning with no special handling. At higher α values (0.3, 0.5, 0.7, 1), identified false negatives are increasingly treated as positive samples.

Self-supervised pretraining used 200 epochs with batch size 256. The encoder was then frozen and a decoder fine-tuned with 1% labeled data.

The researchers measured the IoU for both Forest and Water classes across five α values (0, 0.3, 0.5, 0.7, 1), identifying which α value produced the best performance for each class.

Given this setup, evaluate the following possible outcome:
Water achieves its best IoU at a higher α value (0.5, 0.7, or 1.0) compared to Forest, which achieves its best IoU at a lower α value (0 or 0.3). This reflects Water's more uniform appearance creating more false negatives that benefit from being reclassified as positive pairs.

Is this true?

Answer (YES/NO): YES